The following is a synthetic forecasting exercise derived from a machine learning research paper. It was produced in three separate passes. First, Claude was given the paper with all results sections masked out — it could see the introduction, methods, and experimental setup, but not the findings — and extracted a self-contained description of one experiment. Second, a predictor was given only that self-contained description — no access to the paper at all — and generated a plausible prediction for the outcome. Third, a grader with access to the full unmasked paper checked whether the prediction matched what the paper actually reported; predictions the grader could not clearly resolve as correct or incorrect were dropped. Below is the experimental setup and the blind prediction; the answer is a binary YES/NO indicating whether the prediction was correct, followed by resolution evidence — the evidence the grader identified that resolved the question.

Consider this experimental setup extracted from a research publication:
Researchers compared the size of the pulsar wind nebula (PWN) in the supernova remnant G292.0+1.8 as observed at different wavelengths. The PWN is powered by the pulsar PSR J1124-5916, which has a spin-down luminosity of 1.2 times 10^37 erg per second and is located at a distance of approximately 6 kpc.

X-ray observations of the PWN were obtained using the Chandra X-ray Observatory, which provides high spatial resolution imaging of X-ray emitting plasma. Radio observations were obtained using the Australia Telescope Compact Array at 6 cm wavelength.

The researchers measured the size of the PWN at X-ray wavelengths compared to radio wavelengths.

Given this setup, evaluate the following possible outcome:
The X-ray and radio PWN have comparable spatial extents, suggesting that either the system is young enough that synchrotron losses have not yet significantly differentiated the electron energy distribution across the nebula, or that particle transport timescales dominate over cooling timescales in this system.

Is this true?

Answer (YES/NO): NO